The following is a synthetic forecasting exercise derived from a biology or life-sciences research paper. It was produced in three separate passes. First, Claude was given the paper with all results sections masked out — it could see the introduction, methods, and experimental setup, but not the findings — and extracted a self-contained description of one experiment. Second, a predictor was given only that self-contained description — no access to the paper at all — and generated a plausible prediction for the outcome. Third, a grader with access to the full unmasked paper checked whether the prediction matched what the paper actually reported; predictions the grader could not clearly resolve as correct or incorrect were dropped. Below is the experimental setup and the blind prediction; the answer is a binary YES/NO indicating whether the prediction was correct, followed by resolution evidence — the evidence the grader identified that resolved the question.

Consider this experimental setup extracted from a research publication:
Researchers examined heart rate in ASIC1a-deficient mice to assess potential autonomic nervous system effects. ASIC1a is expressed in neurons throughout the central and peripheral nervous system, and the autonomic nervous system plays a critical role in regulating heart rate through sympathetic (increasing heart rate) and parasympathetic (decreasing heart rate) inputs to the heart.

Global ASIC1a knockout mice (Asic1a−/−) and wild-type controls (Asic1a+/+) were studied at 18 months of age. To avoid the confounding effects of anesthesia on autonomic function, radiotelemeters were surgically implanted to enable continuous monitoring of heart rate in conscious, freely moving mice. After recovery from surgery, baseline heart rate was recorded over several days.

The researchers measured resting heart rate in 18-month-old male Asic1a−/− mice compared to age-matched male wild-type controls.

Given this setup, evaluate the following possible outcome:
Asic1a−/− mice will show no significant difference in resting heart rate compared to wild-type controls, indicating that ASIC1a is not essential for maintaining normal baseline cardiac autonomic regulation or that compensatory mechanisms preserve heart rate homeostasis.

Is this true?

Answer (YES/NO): NO